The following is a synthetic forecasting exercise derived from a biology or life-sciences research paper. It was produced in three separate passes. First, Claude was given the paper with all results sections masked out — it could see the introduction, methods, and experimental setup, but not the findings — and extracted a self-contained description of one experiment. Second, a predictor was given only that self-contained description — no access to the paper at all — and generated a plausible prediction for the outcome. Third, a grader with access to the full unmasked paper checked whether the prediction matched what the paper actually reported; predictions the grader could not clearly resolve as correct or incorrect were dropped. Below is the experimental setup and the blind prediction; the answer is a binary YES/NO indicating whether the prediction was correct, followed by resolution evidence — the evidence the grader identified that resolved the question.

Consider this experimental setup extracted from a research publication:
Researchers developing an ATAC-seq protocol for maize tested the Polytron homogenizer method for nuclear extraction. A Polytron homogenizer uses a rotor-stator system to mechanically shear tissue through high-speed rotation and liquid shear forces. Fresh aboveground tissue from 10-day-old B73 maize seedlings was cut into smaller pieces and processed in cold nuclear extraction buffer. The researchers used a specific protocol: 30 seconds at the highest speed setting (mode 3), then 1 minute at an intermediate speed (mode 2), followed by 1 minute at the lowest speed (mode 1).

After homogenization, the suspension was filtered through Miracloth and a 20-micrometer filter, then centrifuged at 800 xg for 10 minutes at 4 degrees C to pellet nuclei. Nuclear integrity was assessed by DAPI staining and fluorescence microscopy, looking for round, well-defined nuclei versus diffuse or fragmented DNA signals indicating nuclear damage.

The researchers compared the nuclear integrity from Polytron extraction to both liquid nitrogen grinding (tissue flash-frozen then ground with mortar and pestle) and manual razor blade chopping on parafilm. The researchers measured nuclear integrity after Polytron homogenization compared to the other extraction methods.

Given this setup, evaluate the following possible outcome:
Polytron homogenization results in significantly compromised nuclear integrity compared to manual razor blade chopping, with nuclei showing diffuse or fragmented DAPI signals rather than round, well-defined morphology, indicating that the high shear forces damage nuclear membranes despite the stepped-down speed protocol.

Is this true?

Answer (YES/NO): YES